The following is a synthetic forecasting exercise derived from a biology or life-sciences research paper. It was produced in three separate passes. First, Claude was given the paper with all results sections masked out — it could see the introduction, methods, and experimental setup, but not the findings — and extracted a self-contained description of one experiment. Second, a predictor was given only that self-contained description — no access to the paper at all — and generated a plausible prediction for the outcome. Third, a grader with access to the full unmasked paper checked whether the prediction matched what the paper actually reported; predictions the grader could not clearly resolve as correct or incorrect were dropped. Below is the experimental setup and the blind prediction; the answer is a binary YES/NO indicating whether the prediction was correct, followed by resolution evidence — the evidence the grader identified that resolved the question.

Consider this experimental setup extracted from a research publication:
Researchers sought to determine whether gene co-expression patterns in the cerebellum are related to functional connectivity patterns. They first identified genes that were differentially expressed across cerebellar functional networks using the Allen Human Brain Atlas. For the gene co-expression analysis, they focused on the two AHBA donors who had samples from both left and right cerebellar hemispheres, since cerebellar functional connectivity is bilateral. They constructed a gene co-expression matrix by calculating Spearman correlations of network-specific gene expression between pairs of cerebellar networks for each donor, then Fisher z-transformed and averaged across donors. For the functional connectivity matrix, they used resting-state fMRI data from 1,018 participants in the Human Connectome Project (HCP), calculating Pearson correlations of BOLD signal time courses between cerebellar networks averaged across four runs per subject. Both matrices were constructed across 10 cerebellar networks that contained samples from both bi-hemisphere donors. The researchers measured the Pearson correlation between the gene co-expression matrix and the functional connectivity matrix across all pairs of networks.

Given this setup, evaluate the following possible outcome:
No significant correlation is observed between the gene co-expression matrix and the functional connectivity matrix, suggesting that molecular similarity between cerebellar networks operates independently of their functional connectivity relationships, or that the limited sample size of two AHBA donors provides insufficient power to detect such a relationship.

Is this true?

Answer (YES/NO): NO